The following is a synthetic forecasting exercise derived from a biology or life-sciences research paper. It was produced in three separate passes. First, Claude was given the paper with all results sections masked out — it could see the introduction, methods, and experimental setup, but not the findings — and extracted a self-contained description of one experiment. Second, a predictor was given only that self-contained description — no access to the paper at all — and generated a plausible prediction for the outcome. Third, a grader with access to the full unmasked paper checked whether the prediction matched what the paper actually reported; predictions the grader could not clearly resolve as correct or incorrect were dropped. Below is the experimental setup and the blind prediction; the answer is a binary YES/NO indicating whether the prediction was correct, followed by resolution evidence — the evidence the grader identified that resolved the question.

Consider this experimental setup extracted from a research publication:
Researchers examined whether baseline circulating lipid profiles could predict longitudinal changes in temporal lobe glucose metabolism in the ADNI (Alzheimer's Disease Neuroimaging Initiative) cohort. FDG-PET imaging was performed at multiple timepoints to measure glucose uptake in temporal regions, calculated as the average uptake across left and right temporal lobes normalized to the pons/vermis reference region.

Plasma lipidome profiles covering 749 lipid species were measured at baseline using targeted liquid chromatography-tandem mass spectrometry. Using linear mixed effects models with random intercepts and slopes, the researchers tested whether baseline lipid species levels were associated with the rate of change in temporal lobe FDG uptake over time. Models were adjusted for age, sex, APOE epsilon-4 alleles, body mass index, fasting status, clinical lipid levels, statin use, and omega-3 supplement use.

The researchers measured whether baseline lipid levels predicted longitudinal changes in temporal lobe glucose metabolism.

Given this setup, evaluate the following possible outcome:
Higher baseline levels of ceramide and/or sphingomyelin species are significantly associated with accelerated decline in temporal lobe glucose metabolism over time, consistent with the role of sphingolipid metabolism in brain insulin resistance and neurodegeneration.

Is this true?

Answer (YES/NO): YES